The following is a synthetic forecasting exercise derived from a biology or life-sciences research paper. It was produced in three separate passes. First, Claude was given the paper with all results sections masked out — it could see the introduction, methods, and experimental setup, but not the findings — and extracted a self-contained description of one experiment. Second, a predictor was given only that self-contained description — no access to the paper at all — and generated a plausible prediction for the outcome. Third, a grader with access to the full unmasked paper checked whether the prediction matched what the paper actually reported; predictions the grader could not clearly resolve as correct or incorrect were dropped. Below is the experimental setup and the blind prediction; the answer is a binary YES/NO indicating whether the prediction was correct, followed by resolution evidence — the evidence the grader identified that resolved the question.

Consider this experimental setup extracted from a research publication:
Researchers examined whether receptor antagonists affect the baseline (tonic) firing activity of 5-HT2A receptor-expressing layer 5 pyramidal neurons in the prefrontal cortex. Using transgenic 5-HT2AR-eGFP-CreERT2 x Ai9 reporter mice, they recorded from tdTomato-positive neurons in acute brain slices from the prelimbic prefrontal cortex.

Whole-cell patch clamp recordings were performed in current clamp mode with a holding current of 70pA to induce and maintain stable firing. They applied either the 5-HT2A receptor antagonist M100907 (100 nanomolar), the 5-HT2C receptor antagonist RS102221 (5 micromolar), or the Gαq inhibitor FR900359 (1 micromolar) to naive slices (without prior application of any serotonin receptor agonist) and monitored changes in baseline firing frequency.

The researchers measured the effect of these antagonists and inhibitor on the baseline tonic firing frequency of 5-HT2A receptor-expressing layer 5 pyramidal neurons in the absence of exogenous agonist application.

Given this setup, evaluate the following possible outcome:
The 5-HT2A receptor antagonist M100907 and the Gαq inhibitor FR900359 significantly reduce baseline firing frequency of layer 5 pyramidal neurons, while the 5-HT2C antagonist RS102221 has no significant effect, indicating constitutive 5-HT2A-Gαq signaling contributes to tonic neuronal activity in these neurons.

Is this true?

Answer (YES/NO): NO